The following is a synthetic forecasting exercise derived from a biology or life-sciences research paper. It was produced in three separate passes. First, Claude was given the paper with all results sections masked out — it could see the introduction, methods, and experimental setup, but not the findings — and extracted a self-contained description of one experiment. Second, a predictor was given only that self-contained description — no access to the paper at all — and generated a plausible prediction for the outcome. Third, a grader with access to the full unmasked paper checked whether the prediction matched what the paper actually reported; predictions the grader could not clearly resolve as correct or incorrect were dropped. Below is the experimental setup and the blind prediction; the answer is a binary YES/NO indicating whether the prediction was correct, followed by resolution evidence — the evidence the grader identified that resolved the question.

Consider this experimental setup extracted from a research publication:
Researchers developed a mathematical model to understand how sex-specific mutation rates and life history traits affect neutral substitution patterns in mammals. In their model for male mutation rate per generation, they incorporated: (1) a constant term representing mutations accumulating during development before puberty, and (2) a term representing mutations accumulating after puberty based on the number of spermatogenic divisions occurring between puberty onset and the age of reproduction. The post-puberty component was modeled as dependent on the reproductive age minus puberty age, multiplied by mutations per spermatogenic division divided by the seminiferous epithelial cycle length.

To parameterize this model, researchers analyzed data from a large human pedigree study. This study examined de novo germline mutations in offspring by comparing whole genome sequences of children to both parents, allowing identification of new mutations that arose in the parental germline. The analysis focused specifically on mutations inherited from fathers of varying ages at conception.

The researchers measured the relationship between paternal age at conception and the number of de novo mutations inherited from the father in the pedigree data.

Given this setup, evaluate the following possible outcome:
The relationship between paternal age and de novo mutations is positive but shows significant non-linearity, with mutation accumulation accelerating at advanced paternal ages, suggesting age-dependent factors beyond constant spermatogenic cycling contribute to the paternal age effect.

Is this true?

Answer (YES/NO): NO